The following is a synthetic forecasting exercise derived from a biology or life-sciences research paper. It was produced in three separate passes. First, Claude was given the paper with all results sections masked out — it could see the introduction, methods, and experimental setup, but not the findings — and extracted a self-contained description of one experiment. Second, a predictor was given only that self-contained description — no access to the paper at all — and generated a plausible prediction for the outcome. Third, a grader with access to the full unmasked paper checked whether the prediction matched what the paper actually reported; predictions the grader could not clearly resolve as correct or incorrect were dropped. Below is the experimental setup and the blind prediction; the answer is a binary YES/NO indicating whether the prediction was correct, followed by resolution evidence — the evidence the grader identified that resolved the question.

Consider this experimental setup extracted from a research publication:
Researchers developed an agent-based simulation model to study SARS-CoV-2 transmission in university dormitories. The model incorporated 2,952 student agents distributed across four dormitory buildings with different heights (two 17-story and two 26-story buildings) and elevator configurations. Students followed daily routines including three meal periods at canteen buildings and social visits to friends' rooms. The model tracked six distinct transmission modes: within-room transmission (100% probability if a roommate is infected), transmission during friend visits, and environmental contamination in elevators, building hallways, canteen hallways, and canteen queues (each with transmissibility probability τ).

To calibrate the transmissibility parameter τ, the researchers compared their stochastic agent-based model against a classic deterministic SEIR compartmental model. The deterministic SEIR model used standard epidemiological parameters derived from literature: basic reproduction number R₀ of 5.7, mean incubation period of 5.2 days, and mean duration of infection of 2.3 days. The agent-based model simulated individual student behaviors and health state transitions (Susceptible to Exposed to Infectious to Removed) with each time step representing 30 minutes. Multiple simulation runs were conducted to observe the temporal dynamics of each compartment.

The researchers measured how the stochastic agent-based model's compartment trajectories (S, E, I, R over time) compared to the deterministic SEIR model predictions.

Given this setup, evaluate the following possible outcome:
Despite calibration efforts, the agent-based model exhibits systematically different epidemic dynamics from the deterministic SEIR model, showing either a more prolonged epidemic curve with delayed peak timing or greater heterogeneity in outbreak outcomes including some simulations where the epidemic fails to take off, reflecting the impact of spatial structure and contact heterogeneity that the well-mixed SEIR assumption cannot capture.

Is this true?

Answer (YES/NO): YES